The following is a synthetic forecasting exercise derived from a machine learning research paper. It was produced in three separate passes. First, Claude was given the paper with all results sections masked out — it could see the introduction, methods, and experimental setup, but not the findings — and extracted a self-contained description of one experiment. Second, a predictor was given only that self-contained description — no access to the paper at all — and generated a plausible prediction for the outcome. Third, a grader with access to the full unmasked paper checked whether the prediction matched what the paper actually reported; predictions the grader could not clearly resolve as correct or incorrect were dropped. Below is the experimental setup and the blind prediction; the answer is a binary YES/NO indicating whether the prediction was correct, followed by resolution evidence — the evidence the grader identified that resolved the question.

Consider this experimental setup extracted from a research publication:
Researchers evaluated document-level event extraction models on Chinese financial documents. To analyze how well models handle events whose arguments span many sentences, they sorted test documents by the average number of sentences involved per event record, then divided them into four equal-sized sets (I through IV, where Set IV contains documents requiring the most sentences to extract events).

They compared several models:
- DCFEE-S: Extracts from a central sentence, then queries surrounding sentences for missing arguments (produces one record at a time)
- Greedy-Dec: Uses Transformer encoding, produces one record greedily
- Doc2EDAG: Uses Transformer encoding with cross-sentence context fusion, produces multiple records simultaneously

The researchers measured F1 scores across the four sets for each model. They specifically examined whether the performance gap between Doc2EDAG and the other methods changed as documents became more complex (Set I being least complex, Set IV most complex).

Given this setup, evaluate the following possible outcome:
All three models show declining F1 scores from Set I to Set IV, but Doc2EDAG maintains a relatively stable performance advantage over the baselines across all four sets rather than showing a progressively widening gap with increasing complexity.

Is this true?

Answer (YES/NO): NO